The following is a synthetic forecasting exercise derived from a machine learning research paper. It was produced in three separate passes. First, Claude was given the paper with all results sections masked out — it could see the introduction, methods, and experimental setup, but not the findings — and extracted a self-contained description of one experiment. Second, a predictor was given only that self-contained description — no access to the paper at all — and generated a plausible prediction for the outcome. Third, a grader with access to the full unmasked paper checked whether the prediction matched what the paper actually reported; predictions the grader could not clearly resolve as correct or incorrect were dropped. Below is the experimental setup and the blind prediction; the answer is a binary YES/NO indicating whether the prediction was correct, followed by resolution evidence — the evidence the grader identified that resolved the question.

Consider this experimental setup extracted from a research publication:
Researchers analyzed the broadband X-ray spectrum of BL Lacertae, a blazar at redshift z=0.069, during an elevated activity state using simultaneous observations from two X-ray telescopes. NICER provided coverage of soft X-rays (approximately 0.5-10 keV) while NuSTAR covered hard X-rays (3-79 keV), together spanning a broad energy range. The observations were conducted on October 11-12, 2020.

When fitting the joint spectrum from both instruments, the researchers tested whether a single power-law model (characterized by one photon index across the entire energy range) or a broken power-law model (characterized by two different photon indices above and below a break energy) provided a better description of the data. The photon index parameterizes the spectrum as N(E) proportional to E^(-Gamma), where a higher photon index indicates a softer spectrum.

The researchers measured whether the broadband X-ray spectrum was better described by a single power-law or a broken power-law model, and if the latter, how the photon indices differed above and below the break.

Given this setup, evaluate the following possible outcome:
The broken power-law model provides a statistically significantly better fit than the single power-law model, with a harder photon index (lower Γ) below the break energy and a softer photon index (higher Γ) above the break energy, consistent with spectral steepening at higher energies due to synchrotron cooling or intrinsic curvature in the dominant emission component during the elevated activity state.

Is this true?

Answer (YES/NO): NO